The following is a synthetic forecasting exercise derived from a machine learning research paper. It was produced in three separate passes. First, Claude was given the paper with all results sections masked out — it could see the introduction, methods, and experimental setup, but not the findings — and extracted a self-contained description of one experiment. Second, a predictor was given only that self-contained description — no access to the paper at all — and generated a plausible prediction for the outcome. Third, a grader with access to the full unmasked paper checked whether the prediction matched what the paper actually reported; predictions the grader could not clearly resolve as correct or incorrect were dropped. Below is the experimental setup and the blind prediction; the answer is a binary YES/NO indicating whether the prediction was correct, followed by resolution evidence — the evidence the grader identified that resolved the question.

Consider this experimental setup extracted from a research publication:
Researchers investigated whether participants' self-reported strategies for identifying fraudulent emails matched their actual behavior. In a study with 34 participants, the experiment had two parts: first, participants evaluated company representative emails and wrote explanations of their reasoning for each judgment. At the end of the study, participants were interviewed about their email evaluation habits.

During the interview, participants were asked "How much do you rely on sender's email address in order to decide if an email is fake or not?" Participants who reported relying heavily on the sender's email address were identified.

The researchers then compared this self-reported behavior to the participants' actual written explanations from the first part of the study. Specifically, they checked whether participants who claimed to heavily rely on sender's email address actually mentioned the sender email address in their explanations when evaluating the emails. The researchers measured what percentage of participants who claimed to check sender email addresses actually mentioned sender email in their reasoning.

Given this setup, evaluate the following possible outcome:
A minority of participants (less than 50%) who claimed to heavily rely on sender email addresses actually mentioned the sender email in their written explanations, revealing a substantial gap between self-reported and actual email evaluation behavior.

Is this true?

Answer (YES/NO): YES